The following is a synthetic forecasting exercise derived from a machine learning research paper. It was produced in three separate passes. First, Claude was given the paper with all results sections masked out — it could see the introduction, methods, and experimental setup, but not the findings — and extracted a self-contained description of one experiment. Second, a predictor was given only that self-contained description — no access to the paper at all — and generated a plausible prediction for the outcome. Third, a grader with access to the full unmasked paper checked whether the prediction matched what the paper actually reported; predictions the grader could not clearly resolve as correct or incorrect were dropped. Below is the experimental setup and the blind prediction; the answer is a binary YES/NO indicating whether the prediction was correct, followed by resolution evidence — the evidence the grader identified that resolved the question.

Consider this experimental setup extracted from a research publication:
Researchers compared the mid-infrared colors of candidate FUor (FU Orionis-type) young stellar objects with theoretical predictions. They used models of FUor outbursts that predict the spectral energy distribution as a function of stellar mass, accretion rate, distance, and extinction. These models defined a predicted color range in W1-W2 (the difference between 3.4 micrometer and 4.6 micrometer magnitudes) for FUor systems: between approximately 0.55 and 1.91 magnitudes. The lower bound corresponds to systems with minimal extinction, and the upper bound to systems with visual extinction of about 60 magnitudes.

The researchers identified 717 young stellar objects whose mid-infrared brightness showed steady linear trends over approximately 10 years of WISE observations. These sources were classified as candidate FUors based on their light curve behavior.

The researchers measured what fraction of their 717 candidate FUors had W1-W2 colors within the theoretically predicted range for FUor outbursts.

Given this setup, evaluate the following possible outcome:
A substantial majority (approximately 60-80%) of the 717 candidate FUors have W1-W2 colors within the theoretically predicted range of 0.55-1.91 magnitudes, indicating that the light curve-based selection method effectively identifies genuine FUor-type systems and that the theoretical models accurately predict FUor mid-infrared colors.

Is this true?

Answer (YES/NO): NO